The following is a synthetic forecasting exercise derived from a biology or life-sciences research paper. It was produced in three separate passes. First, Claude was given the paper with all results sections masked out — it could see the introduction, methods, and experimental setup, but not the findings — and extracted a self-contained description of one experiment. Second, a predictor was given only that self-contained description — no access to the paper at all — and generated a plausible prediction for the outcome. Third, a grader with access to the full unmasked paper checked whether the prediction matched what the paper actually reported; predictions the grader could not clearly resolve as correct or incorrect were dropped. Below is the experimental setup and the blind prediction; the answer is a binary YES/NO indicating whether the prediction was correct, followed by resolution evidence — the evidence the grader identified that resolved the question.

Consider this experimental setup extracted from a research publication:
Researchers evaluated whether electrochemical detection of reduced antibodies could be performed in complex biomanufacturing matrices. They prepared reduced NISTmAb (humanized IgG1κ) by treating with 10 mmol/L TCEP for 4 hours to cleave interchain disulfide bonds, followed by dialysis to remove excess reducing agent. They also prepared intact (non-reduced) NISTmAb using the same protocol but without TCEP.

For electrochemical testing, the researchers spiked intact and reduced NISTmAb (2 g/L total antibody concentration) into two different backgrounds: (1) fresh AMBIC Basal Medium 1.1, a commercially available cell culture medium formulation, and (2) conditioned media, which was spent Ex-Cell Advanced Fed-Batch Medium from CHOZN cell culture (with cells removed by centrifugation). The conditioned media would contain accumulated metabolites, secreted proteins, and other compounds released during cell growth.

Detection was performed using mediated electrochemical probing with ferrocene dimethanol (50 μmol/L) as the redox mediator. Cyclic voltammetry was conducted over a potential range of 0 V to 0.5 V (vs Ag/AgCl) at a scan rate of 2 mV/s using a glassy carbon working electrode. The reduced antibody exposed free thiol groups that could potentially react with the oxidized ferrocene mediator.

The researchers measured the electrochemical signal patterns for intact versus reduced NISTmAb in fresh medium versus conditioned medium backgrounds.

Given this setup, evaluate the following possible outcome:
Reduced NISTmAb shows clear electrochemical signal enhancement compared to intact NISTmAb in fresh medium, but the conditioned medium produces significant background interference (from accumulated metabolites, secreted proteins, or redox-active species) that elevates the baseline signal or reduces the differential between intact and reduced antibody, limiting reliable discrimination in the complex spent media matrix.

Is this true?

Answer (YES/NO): NO